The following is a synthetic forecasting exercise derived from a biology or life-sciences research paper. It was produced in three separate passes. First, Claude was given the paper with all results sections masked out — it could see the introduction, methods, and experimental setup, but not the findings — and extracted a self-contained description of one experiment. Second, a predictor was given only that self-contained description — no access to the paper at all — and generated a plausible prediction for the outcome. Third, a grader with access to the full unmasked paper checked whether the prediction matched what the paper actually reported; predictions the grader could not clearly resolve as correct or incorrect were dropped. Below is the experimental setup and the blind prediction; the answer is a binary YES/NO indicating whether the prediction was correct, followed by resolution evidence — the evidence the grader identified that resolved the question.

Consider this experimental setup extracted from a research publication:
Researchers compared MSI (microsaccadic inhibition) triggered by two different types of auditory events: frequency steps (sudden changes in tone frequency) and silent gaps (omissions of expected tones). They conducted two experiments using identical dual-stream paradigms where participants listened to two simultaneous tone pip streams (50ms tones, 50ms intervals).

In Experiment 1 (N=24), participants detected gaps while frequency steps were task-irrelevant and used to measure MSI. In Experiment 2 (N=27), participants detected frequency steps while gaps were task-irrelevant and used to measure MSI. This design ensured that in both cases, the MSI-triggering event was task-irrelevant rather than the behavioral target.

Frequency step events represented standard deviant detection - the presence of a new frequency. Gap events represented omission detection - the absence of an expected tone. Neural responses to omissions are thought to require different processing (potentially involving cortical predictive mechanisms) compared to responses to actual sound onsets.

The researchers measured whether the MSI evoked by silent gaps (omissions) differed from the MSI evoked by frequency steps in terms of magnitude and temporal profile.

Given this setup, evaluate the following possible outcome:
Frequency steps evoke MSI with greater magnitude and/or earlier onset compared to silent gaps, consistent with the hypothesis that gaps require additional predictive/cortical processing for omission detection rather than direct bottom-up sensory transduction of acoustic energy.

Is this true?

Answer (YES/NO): NO